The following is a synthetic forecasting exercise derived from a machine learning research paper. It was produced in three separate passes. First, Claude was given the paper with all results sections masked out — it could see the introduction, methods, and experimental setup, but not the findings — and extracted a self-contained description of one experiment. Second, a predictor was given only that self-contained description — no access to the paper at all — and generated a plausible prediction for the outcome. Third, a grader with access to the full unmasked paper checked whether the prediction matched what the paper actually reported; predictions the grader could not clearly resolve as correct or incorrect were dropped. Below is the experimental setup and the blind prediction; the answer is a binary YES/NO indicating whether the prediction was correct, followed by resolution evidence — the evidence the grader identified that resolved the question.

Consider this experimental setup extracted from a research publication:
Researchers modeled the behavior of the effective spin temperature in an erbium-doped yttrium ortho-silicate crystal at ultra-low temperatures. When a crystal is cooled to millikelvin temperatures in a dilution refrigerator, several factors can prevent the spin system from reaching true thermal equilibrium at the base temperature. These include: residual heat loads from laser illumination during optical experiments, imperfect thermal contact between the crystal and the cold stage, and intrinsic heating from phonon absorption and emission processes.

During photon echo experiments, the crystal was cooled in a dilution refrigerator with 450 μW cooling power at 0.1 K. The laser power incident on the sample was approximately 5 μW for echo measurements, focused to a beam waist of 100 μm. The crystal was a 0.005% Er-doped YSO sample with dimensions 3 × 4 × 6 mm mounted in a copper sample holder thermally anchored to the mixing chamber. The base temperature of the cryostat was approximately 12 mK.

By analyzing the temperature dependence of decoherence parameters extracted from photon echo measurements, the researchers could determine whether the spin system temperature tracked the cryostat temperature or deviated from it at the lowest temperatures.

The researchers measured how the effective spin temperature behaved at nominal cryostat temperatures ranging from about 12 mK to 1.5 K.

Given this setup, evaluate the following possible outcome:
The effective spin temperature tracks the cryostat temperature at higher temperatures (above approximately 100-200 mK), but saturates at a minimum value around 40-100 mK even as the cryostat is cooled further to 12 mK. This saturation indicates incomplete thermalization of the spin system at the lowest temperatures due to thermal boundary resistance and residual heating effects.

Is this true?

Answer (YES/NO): YES